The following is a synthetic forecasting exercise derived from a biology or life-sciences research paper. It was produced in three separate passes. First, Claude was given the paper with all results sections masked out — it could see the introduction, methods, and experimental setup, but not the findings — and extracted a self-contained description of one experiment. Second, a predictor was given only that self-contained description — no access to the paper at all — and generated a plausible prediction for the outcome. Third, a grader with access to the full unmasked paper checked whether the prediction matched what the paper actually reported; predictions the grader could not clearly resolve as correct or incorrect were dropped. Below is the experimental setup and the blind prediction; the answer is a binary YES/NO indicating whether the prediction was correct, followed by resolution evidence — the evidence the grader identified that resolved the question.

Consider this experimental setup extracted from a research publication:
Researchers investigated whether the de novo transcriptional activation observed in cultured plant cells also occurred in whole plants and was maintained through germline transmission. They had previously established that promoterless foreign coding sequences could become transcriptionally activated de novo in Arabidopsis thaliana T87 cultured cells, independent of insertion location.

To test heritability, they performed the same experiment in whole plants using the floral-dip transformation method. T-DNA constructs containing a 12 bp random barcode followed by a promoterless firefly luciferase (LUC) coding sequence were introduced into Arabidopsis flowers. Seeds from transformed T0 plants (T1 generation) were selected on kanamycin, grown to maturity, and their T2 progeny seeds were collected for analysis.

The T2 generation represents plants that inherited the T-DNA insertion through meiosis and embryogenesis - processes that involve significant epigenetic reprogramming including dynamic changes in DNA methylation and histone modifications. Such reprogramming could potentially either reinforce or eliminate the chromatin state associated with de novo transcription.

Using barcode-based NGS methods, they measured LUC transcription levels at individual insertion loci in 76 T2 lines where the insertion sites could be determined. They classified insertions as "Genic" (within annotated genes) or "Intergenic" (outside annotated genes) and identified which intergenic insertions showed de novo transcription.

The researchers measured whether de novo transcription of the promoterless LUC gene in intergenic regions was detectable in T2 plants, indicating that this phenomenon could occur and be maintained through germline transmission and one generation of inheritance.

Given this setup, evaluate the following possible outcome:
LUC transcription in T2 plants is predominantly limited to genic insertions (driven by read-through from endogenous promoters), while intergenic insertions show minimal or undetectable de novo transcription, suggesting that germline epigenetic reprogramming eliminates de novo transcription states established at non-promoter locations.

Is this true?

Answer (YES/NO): NO